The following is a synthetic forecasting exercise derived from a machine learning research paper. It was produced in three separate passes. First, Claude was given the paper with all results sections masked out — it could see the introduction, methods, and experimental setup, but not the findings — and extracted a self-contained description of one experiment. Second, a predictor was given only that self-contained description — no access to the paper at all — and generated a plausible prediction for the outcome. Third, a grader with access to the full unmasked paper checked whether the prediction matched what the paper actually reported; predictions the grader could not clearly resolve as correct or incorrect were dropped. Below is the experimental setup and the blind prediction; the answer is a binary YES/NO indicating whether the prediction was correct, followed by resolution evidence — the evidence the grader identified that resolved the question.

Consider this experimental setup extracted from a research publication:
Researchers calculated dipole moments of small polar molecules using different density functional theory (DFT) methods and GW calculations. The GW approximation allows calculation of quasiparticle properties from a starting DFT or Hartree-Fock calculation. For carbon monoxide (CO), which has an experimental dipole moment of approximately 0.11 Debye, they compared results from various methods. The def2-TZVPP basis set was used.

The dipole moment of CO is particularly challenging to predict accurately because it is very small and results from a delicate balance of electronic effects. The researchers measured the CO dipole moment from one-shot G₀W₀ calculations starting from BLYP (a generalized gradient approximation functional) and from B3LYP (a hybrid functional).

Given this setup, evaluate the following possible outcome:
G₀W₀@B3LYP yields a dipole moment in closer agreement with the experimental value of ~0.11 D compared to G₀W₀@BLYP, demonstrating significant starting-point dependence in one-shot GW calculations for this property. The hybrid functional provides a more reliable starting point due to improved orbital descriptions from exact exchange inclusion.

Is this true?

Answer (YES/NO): YES